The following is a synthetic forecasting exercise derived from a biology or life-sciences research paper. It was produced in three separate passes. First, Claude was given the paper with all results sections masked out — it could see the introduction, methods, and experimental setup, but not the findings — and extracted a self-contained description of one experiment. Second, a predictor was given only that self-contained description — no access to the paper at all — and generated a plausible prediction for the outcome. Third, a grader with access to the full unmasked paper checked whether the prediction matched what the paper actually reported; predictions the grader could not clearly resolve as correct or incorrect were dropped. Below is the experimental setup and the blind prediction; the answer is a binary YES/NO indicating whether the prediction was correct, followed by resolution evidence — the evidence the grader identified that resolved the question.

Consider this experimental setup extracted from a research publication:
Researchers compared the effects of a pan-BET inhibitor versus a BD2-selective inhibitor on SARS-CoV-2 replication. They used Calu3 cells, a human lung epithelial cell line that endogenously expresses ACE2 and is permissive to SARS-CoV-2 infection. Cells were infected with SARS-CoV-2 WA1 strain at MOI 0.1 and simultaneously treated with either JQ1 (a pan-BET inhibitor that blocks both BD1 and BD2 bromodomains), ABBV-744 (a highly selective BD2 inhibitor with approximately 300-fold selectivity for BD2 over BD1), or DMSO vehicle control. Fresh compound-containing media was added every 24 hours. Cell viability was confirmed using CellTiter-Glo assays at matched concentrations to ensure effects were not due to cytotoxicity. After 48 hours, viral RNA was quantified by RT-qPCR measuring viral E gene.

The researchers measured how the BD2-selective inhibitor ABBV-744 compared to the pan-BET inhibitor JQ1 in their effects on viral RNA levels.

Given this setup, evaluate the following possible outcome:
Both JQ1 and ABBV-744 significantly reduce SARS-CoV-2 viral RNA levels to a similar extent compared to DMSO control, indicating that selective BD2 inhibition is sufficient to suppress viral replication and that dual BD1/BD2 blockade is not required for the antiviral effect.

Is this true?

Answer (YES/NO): NO